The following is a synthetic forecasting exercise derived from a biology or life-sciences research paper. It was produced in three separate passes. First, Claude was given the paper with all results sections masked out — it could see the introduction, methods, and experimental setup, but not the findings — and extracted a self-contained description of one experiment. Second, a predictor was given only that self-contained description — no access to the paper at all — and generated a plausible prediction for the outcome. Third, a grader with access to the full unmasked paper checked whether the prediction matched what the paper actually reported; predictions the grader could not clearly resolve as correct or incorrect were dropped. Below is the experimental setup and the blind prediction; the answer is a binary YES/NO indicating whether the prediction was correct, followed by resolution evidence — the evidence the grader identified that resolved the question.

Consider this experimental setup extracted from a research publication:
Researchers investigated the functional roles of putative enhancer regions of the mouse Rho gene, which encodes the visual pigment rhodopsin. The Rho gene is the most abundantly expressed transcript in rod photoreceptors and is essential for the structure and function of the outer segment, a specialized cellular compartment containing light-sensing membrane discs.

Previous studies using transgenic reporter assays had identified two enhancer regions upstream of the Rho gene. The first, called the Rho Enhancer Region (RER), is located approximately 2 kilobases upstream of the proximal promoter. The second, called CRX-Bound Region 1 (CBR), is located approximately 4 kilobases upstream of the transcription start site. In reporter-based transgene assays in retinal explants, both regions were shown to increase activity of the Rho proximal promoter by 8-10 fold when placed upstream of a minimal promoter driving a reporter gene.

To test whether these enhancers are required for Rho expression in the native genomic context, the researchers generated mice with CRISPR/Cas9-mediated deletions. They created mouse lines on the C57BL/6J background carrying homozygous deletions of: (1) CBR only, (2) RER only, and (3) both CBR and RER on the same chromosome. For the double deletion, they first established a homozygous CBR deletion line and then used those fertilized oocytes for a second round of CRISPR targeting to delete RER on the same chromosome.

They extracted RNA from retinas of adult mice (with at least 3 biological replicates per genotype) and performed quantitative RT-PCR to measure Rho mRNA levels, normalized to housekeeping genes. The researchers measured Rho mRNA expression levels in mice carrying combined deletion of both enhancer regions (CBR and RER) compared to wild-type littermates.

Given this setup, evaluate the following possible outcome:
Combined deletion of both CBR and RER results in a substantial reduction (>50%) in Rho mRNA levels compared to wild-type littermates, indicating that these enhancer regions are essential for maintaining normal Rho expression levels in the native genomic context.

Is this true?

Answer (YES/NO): NO